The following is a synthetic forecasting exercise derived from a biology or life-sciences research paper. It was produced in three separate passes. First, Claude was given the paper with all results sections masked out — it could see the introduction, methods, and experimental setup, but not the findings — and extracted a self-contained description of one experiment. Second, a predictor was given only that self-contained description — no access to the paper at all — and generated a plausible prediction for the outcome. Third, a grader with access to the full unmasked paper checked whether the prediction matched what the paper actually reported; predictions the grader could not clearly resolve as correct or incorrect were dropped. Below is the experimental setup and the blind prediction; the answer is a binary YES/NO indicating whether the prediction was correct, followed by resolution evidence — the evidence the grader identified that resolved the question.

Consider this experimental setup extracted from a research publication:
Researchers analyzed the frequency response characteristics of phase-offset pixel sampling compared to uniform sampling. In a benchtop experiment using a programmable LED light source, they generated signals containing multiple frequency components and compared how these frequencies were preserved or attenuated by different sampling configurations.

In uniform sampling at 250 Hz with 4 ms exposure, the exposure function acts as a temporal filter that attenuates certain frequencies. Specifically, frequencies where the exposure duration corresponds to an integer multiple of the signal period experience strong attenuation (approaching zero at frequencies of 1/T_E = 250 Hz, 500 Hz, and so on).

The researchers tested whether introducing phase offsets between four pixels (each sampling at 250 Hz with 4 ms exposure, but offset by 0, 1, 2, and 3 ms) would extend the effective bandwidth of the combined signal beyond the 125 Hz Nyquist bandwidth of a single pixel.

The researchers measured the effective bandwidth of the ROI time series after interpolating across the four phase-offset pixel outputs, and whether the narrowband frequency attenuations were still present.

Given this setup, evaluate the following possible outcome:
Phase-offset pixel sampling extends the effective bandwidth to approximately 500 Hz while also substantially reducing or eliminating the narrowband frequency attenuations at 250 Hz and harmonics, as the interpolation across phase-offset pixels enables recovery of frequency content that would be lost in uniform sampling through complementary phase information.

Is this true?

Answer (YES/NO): NO